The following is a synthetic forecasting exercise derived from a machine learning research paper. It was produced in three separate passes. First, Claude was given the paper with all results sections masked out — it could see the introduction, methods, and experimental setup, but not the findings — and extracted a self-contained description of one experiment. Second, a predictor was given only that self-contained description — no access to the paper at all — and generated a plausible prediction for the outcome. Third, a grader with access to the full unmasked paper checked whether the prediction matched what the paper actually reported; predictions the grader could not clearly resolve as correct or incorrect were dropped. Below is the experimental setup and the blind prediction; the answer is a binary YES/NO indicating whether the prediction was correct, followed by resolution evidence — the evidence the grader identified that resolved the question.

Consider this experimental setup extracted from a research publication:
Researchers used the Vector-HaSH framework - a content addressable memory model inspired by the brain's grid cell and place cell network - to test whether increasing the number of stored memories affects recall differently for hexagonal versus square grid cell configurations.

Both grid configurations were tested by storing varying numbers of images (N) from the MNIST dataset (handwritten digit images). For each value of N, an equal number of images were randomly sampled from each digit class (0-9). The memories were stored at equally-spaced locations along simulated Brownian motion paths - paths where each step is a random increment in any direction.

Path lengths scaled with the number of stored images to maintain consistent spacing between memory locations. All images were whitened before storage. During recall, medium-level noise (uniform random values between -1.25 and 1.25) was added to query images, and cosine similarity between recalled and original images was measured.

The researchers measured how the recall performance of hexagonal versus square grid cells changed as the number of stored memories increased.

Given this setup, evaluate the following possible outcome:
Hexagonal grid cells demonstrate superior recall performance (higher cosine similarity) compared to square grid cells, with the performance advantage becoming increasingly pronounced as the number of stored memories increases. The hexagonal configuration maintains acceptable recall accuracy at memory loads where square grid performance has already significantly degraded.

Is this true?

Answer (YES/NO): NO